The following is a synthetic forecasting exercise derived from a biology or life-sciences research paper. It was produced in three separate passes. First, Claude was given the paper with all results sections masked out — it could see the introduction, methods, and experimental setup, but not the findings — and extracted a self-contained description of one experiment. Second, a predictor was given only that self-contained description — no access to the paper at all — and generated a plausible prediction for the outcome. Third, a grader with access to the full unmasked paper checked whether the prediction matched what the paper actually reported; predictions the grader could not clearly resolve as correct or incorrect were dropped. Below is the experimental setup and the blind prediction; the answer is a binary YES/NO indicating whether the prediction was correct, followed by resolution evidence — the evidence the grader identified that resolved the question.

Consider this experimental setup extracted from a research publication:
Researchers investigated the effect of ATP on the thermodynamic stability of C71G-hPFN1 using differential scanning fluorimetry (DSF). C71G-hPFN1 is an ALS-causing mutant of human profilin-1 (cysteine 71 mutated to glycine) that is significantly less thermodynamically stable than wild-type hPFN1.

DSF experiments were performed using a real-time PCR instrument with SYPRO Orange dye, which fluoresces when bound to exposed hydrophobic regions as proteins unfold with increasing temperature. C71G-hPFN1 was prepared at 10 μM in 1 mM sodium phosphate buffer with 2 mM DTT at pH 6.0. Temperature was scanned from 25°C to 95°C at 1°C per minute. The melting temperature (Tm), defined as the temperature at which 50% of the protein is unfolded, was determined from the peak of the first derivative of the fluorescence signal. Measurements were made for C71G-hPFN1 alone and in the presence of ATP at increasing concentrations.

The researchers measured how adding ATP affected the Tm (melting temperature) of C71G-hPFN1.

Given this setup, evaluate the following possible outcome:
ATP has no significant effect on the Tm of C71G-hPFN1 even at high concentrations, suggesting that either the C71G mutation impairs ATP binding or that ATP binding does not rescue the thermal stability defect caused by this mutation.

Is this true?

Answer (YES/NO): NO